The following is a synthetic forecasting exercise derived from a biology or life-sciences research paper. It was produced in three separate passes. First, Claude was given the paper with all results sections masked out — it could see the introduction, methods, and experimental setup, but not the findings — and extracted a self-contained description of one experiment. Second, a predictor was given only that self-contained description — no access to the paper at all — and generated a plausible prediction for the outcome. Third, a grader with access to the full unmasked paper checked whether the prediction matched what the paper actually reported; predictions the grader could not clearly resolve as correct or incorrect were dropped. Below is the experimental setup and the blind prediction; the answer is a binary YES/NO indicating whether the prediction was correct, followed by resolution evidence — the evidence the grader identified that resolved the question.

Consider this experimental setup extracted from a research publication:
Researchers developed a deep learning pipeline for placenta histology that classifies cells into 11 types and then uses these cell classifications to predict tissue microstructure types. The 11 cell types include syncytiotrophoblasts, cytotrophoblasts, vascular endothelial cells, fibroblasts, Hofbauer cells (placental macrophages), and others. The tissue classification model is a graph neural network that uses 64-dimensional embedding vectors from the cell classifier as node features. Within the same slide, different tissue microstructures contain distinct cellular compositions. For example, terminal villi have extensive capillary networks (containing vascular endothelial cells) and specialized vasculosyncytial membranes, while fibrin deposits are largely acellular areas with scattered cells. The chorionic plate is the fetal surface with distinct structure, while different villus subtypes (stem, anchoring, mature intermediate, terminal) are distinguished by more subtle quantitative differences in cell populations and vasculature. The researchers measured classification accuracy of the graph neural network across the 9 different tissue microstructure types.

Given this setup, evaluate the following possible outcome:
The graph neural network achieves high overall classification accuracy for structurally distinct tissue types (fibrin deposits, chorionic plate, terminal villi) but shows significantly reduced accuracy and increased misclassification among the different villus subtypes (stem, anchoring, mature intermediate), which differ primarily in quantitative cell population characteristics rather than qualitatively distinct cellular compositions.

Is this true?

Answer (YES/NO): YES